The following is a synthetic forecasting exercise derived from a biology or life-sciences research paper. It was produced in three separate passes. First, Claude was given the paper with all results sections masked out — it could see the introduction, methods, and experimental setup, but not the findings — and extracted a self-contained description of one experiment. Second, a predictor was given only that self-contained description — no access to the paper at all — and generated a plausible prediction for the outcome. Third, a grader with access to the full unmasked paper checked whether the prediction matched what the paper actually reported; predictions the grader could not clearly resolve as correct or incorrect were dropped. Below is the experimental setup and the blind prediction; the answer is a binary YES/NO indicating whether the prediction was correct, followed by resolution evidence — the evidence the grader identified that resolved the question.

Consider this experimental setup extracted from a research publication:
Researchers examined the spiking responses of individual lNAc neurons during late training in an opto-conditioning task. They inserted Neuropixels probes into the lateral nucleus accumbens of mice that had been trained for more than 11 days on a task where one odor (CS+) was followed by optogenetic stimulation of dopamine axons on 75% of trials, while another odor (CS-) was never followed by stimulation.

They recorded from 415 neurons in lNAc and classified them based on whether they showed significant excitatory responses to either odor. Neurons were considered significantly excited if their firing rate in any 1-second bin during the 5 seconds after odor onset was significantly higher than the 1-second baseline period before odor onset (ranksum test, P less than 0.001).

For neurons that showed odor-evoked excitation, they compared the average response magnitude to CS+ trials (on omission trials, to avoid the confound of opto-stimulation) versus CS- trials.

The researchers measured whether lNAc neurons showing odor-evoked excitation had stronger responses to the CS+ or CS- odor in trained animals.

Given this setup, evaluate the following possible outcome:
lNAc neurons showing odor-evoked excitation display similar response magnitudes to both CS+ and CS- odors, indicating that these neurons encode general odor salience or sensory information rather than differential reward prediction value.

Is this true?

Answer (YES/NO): NO